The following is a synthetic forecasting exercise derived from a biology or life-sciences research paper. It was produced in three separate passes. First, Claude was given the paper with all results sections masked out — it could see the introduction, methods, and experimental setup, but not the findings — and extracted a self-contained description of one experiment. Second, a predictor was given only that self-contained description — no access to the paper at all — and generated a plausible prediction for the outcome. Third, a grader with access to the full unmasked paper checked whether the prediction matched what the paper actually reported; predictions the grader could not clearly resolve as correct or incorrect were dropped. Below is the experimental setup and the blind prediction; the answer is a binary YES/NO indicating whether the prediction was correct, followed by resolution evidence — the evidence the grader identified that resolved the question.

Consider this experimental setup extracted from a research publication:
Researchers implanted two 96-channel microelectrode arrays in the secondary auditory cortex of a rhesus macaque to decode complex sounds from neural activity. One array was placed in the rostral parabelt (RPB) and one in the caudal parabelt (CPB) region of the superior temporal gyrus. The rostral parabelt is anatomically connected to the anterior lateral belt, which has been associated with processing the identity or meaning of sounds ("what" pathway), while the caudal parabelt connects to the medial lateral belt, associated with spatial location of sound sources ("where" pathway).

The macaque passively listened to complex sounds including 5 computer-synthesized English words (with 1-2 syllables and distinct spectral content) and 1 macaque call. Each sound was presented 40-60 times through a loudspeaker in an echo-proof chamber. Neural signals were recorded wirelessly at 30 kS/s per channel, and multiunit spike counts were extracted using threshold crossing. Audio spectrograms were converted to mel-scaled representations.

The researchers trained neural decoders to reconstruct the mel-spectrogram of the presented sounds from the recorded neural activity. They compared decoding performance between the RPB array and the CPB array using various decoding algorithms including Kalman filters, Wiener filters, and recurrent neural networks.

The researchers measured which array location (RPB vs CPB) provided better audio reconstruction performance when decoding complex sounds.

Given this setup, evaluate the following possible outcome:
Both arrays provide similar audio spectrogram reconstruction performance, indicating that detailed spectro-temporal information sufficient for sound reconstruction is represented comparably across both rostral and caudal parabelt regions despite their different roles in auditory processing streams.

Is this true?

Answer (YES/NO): YES